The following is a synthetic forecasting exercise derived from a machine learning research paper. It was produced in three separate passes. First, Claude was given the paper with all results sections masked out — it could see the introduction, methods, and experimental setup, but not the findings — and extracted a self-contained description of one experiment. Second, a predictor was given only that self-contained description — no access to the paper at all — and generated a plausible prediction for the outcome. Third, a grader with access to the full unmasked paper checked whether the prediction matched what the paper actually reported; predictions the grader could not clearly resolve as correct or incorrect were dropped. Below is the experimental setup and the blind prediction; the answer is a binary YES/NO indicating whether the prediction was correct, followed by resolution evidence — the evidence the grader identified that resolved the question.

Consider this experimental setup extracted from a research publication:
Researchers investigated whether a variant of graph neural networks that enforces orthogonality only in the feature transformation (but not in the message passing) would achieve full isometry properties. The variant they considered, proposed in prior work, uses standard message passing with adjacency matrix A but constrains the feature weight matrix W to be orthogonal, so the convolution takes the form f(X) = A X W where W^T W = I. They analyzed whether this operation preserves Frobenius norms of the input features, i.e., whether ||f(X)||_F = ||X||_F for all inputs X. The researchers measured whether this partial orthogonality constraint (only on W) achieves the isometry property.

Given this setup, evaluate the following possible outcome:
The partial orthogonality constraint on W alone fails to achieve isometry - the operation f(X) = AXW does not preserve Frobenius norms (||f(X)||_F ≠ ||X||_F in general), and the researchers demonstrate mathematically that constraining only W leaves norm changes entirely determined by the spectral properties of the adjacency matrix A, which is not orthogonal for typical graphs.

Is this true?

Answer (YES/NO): YES